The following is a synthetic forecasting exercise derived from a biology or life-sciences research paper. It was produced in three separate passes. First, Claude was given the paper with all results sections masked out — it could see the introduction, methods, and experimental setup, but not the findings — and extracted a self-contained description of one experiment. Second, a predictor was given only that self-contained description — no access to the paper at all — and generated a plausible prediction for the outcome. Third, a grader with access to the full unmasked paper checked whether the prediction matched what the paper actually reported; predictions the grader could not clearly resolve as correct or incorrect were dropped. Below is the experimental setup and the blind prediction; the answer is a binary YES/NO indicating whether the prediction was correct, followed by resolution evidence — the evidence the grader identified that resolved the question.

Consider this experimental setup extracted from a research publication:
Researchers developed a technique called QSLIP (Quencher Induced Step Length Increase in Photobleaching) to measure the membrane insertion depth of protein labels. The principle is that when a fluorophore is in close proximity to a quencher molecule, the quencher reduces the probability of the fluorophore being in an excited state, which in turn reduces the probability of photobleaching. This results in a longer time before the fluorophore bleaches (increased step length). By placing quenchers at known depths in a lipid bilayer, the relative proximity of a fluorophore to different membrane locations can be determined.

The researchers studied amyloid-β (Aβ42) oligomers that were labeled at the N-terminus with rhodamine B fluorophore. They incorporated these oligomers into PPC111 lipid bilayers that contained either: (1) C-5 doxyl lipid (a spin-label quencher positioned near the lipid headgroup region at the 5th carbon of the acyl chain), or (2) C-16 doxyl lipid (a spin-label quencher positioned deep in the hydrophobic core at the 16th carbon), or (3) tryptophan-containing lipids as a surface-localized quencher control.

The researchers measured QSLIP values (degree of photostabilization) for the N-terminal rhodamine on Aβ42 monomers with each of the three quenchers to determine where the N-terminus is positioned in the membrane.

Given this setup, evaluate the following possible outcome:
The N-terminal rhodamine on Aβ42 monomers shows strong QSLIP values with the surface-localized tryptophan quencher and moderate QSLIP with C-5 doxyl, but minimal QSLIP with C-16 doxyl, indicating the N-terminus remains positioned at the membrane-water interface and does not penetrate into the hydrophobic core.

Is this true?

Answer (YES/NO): NO